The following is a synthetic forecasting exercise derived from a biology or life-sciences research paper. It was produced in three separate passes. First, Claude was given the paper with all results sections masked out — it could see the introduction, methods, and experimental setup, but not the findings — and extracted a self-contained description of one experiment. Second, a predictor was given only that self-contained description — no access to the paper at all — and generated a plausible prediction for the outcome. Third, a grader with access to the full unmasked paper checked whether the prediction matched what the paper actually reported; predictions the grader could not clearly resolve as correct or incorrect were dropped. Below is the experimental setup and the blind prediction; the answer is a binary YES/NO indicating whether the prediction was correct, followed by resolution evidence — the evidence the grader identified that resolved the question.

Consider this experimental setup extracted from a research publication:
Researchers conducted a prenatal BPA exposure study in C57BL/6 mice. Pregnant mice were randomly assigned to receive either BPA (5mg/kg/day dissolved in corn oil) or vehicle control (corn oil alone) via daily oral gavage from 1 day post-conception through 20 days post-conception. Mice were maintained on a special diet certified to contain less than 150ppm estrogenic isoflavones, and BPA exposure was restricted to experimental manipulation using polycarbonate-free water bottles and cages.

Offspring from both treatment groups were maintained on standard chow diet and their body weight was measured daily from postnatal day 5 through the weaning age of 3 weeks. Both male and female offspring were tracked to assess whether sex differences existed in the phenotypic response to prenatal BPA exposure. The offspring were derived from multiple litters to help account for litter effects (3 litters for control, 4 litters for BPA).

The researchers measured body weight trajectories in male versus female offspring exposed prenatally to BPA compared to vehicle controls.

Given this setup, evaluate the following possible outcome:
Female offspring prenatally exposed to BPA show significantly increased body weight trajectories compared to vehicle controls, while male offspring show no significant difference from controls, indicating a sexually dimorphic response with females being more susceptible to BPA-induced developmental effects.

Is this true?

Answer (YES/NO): NO